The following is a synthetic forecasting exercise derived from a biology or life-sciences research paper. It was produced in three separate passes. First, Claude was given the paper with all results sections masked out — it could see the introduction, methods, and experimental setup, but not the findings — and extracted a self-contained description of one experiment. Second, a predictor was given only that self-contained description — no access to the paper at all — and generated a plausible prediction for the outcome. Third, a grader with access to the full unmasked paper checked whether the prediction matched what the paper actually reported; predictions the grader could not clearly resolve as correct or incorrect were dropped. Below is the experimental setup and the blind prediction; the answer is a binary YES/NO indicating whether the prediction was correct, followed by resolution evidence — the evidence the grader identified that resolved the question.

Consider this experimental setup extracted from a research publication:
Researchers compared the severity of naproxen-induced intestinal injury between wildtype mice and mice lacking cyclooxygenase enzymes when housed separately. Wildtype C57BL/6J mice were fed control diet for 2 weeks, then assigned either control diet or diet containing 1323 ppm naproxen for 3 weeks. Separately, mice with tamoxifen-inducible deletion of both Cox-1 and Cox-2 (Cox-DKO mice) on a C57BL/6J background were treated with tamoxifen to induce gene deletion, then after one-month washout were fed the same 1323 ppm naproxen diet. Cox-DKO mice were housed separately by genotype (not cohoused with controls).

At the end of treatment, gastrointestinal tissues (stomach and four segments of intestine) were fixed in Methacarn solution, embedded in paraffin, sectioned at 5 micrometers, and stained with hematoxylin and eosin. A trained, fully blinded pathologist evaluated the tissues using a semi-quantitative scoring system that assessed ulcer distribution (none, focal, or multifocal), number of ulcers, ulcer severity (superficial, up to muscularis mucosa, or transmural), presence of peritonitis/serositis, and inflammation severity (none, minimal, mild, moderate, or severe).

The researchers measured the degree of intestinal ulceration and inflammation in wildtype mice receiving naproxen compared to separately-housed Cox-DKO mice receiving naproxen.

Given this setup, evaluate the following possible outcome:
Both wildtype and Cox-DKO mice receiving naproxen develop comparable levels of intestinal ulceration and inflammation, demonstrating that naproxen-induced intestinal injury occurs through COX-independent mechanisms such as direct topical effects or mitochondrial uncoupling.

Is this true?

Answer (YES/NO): NO